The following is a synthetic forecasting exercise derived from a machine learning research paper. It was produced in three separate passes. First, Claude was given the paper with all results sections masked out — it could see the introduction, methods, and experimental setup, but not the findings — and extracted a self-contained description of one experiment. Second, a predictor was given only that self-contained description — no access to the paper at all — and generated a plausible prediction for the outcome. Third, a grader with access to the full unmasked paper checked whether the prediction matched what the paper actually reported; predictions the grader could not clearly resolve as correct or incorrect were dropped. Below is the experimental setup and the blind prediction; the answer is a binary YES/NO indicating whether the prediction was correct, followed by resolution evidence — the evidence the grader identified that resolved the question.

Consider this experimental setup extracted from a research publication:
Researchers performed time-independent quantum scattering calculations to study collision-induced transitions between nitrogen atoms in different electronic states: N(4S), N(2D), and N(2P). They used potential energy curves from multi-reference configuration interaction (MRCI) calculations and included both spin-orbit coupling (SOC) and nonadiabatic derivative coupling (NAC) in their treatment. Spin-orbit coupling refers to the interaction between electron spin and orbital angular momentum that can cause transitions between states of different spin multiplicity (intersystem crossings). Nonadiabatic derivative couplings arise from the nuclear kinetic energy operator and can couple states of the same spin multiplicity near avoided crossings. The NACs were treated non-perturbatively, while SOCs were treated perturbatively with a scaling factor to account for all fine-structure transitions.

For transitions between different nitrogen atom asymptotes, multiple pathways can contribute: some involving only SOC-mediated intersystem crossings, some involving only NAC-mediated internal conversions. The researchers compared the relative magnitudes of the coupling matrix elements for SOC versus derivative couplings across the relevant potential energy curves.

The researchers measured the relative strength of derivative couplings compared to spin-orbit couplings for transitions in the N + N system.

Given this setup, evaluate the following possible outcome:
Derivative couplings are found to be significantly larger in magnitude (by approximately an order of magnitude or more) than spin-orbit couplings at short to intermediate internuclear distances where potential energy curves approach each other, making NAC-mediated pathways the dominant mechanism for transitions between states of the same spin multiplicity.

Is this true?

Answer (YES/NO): YES